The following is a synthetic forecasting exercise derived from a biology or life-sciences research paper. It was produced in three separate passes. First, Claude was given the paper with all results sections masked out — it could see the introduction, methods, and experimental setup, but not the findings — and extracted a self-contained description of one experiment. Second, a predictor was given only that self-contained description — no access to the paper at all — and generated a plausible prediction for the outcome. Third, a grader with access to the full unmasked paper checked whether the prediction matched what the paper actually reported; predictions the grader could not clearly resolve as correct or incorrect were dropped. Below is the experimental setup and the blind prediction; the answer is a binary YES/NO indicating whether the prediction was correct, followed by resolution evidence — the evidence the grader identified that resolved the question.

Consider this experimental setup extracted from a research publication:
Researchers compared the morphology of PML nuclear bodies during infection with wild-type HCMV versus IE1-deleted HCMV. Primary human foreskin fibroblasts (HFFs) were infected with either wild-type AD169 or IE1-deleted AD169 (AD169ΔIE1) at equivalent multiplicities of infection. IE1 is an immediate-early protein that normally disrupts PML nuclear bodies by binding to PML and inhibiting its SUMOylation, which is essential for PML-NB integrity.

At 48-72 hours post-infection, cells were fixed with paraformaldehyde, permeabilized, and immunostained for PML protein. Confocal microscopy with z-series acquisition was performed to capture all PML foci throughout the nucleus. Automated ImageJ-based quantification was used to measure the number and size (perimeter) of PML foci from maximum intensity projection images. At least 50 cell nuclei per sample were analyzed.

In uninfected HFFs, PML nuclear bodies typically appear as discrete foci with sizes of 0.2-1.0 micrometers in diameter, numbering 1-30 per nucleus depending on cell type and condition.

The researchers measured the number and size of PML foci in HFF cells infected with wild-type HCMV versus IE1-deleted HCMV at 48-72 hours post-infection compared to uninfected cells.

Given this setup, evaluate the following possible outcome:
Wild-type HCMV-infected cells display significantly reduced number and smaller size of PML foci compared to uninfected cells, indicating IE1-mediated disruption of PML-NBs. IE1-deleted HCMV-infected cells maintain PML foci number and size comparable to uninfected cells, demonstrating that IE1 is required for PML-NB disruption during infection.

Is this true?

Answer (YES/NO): NO